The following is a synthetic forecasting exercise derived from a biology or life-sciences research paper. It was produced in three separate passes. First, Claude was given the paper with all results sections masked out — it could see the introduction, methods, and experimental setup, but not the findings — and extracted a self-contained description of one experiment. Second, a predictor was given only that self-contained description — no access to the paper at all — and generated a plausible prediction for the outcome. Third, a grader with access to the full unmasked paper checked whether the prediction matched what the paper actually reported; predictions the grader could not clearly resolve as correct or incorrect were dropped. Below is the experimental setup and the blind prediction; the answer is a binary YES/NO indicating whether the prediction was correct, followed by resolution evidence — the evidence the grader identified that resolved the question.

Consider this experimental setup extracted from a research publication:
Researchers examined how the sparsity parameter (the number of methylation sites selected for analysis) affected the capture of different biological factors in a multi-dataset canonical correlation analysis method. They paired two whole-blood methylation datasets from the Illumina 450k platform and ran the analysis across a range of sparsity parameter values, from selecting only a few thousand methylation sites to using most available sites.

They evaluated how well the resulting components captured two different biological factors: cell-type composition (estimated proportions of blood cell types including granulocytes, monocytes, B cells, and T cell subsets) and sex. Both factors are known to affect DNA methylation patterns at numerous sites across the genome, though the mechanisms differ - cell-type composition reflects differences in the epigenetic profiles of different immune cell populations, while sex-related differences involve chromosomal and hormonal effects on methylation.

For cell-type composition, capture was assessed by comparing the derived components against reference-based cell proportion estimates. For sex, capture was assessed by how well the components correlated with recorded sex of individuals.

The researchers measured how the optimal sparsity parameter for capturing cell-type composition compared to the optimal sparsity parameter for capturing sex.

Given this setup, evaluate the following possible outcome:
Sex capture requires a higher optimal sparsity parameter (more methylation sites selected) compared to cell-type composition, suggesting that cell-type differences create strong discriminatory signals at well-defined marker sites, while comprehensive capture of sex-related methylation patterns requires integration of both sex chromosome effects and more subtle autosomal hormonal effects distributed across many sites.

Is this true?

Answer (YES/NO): YES